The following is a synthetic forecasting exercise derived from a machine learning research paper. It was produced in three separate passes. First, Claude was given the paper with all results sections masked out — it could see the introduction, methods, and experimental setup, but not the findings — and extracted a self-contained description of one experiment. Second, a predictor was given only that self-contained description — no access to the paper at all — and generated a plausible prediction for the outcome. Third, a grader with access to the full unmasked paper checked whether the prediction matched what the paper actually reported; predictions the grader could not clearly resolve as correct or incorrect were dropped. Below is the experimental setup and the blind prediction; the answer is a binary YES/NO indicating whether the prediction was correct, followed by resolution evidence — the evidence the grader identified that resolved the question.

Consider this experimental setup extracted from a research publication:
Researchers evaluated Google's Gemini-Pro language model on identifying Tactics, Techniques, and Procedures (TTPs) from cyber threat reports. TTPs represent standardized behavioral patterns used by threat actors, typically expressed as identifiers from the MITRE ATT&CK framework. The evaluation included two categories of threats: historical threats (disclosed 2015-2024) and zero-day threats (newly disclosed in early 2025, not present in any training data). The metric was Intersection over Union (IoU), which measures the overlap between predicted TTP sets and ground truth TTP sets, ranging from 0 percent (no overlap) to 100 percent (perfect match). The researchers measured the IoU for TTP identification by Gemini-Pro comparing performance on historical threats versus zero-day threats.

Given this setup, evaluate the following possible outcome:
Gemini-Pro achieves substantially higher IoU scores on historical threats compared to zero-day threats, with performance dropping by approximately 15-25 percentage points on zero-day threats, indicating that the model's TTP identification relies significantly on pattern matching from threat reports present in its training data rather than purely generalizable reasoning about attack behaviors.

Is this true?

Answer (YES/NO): NO